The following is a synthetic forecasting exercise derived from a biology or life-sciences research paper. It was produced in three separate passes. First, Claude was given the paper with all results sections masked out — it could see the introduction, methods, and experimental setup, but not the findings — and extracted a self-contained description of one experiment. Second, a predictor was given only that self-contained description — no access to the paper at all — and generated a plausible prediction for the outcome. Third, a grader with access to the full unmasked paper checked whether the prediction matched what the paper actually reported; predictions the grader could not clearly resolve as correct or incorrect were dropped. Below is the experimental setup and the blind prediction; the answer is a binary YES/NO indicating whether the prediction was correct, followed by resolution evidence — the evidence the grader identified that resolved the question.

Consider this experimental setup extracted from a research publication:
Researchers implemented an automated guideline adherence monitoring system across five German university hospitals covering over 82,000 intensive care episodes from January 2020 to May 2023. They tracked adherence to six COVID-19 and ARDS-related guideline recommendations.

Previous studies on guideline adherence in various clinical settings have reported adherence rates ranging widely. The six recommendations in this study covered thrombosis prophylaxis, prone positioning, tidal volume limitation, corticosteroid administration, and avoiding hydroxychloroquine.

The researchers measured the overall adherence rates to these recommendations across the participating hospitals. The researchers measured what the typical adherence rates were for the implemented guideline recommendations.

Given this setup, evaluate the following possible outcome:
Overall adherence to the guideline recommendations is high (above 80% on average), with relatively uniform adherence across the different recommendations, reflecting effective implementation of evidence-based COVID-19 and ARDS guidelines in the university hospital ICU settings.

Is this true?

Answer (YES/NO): NO